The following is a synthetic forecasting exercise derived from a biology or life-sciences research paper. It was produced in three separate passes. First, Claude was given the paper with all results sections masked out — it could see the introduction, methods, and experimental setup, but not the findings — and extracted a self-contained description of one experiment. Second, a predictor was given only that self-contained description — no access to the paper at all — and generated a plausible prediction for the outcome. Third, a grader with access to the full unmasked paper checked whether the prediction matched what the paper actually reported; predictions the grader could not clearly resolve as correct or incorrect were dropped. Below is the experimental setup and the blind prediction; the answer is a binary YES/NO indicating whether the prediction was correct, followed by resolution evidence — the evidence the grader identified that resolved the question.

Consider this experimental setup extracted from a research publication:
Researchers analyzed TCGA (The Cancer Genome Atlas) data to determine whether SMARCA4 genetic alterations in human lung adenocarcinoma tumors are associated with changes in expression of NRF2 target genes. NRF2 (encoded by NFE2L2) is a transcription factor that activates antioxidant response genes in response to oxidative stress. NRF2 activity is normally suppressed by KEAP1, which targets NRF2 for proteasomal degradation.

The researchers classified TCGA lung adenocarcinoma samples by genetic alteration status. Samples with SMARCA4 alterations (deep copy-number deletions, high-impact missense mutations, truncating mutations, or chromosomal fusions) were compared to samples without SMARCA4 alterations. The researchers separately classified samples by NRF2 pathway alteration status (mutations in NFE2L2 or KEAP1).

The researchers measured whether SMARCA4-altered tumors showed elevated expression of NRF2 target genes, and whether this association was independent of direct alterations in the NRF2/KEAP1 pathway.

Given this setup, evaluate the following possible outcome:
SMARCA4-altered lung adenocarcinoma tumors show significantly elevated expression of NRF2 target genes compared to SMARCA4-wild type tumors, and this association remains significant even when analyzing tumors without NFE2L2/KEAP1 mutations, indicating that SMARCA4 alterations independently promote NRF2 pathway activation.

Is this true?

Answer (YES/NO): YES